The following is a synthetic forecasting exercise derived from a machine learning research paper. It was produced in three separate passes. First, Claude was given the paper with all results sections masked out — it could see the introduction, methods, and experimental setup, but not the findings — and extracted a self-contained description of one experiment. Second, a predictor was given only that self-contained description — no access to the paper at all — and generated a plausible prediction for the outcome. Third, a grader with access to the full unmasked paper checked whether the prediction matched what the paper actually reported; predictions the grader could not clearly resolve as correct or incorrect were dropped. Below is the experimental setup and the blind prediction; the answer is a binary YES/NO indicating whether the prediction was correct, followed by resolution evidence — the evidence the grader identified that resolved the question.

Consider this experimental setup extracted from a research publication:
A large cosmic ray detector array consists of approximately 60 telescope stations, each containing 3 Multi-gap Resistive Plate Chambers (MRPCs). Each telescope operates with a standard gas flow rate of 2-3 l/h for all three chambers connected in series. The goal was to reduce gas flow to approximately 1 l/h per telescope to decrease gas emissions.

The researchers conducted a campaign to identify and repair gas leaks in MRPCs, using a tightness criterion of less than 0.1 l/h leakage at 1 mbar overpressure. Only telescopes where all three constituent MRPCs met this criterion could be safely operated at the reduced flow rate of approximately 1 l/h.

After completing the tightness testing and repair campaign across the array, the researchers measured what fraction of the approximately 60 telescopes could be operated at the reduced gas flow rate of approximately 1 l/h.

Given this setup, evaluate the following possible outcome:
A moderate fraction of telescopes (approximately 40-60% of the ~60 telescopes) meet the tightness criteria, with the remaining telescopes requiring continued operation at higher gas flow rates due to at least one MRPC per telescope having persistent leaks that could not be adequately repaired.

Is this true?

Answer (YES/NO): YES